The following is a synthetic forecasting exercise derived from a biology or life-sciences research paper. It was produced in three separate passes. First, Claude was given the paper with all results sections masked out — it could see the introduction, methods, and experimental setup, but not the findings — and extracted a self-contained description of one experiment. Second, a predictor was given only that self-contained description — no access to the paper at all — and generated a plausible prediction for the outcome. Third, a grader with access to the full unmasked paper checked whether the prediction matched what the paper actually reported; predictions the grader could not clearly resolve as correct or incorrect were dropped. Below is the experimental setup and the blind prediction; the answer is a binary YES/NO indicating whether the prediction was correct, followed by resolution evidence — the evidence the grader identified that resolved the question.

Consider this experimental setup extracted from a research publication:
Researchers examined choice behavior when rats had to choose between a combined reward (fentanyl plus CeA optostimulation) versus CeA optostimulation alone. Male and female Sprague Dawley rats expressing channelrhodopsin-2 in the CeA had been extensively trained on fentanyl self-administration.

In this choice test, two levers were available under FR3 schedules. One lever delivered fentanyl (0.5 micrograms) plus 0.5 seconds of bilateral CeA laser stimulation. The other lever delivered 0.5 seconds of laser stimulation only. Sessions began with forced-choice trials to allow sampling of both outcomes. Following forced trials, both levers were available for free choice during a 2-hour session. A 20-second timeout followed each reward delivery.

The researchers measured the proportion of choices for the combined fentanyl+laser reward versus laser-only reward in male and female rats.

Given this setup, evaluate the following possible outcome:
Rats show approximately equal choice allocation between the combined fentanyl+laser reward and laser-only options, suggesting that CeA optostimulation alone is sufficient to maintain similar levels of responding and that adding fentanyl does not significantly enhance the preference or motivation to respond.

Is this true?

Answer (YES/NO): NO